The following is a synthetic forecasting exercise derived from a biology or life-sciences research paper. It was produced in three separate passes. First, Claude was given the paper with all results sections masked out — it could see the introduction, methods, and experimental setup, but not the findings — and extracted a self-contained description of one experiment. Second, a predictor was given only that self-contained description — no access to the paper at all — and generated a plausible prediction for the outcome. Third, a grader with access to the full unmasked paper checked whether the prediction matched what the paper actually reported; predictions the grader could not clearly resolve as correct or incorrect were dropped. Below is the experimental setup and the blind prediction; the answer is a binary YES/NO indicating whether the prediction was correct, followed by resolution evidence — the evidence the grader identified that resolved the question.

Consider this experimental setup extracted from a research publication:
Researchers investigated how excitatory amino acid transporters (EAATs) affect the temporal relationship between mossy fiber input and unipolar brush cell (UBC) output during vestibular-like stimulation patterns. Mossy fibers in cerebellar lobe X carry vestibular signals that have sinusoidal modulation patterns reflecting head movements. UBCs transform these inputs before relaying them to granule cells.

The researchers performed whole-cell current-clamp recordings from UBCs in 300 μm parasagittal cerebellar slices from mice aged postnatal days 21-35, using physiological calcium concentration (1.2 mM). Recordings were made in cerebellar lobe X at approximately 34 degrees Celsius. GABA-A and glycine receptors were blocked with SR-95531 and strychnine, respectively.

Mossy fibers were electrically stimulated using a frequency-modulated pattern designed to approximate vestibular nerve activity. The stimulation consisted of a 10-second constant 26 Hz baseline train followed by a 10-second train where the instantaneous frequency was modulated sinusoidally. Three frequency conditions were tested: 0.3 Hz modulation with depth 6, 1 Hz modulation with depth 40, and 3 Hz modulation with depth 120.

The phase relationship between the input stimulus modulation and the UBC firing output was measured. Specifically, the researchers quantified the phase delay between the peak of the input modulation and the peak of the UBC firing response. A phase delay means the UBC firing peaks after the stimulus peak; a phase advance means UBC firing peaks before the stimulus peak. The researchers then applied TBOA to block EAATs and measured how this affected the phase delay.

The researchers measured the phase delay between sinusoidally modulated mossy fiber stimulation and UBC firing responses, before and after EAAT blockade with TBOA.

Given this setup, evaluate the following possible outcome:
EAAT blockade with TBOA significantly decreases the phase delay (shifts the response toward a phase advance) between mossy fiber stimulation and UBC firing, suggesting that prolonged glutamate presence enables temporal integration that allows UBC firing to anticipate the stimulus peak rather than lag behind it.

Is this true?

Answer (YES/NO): NO